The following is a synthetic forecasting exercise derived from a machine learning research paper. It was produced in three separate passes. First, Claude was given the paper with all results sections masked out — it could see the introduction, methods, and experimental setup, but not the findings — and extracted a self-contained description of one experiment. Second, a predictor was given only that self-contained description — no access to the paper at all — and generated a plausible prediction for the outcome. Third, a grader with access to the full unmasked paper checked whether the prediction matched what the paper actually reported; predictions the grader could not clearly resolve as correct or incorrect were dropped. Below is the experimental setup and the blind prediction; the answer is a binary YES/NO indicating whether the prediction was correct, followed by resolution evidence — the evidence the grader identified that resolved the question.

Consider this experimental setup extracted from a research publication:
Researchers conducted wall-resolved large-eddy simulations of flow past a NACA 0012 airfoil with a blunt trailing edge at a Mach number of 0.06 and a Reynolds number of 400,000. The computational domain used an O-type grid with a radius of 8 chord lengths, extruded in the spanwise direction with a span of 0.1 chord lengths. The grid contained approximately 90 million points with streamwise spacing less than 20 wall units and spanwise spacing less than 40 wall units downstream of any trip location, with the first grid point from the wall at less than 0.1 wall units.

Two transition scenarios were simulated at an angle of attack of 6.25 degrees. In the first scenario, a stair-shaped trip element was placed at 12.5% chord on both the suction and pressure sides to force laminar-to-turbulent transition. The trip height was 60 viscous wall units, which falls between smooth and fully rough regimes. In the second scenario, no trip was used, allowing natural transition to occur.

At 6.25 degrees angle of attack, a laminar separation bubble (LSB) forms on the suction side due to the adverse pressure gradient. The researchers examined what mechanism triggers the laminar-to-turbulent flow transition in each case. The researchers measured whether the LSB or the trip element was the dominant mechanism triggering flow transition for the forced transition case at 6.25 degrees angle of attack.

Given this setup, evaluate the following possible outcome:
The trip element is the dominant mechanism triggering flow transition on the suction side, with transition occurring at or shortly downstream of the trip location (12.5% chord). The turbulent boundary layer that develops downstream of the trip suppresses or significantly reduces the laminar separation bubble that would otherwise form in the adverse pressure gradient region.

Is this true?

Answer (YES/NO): NO